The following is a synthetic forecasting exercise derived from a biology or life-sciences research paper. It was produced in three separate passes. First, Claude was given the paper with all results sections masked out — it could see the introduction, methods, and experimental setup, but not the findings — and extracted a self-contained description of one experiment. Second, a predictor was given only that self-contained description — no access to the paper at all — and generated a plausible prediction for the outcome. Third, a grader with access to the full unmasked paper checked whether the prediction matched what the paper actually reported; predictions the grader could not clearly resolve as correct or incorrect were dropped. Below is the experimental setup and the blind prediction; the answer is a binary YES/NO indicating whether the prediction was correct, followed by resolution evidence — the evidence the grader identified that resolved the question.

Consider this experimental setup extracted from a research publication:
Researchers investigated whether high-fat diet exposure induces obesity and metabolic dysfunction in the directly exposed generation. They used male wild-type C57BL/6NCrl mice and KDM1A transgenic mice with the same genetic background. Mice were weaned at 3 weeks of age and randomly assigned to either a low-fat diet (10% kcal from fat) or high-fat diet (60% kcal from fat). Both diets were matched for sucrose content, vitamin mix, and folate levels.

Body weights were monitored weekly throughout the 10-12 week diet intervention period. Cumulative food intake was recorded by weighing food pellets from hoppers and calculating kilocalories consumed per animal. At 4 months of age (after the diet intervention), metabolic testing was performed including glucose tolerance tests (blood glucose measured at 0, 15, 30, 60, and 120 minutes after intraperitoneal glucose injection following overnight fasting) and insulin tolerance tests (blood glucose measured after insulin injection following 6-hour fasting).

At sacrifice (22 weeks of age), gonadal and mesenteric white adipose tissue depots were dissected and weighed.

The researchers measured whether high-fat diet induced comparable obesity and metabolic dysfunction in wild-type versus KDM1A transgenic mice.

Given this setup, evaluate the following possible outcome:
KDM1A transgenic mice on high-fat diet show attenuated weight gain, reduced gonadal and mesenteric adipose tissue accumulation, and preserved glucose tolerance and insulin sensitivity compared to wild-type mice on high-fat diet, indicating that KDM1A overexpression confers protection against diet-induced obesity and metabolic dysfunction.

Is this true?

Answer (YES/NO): NO